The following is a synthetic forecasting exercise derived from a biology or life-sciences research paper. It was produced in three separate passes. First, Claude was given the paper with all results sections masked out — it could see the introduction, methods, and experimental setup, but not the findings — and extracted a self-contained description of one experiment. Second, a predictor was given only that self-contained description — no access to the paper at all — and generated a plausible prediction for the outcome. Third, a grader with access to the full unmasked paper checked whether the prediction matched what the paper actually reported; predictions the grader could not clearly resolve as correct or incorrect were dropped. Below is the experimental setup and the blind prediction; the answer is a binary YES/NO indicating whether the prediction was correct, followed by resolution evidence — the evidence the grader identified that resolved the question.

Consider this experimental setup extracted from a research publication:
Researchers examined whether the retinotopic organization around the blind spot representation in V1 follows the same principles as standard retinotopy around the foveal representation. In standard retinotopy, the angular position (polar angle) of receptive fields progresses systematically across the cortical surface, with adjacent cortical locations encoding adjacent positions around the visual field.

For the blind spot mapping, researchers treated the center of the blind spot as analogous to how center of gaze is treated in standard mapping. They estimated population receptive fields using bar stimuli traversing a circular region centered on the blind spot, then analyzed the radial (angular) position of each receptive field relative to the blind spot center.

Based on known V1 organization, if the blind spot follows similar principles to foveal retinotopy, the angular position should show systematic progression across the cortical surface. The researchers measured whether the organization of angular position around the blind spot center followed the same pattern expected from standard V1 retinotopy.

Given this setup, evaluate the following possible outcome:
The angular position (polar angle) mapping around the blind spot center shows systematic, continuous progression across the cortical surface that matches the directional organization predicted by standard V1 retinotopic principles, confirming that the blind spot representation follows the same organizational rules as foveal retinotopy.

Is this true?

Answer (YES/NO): YES